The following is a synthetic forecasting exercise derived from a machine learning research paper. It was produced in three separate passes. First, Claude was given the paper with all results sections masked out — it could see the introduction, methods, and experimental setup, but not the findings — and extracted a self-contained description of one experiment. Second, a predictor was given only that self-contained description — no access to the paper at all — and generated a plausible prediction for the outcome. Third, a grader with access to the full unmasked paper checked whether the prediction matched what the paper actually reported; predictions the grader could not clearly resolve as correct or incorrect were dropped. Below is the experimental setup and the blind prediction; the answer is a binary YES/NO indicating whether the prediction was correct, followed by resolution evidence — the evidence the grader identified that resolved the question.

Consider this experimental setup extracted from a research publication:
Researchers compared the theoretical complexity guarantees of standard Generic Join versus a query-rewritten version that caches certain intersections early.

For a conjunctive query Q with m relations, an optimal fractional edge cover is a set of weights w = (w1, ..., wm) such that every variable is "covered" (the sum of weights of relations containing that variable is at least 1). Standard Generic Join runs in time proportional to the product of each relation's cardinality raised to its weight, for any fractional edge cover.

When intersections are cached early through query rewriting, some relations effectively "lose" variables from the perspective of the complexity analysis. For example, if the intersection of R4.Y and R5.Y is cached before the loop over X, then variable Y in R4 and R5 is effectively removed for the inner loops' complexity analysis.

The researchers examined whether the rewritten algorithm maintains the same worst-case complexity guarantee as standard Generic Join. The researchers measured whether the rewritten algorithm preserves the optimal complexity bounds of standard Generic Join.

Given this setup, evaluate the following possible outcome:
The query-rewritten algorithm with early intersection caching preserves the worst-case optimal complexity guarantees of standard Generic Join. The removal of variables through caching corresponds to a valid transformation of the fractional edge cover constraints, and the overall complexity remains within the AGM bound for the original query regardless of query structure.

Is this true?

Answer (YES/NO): NO